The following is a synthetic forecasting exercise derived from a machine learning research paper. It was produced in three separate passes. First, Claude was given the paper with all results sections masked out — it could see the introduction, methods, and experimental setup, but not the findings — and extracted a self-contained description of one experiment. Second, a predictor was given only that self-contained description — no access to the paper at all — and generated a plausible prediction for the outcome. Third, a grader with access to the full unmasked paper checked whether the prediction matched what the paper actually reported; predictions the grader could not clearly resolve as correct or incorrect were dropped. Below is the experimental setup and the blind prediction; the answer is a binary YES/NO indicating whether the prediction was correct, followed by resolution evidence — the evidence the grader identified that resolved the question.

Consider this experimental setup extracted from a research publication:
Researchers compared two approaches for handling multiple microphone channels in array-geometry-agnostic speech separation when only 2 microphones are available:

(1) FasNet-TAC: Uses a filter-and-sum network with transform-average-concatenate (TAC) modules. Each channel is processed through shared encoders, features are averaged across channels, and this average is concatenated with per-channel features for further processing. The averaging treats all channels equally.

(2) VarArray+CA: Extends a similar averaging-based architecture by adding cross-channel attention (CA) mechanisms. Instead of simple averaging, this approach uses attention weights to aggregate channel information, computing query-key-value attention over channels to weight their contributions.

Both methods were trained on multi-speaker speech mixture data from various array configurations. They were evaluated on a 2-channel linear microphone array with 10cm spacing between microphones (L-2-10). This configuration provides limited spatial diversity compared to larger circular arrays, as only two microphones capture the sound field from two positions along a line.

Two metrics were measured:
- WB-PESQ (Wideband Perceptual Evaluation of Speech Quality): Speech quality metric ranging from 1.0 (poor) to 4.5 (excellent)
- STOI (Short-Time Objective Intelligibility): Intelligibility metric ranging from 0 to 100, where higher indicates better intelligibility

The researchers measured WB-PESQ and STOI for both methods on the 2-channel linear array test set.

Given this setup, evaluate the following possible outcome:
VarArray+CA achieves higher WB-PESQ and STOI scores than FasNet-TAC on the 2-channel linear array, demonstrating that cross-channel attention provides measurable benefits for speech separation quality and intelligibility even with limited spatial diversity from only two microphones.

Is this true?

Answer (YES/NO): NO